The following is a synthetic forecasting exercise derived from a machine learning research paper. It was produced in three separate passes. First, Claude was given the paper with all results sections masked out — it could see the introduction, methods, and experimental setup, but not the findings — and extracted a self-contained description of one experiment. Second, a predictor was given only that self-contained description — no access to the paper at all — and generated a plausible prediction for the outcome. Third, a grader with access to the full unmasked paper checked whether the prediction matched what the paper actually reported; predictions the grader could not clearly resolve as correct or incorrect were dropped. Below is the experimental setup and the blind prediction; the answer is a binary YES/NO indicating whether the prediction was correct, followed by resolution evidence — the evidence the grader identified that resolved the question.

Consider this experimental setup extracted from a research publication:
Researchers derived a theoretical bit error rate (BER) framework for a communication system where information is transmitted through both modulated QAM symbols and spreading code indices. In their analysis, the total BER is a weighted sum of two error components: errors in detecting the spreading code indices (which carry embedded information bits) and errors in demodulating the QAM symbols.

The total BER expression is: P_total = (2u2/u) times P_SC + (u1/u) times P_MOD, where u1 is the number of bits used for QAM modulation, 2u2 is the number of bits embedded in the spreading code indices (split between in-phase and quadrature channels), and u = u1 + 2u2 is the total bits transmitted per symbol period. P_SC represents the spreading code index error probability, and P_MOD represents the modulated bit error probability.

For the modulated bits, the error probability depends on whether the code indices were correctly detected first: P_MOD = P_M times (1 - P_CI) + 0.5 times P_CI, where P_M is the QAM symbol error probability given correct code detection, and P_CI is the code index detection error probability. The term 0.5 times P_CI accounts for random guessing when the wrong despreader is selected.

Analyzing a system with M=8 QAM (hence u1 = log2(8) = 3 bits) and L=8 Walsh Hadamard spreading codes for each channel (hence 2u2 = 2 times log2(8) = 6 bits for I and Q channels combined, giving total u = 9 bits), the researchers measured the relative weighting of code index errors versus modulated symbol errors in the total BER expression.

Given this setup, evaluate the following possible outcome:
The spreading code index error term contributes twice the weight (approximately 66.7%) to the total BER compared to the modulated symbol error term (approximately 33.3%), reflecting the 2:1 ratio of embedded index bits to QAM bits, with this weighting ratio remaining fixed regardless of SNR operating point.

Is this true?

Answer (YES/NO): YES